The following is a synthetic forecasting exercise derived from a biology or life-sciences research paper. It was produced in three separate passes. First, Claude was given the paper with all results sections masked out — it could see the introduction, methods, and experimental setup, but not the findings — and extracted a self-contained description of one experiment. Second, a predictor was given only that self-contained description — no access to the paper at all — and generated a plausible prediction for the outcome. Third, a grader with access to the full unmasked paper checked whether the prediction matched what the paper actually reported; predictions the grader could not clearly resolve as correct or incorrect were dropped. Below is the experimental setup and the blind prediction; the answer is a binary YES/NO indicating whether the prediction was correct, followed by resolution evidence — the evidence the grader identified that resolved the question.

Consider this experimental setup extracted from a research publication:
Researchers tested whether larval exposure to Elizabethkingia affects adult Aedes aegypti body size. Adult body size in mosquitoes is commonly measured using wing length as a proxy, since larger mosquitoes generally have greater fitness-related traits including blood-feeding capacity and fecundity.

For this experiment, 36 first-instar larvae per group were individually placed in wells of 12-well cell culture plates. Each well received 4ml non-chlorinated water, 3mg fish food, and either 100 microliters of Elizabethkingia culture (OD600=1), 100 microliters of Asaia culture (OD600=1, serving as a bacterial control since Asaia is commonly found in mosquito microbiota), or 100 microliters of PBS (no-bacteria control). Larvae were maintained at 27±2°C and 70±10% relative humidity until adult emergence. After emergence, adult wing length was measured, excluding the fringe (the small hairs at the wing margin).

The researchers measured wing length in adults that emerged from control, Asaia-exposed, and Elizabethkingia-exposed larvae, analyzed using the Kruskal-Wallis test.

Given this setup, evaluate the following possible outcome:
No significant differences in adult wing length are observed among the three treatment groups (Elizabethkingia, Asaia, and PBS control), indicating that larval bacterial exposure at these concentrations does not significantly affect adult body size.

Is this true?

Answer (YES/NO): YES